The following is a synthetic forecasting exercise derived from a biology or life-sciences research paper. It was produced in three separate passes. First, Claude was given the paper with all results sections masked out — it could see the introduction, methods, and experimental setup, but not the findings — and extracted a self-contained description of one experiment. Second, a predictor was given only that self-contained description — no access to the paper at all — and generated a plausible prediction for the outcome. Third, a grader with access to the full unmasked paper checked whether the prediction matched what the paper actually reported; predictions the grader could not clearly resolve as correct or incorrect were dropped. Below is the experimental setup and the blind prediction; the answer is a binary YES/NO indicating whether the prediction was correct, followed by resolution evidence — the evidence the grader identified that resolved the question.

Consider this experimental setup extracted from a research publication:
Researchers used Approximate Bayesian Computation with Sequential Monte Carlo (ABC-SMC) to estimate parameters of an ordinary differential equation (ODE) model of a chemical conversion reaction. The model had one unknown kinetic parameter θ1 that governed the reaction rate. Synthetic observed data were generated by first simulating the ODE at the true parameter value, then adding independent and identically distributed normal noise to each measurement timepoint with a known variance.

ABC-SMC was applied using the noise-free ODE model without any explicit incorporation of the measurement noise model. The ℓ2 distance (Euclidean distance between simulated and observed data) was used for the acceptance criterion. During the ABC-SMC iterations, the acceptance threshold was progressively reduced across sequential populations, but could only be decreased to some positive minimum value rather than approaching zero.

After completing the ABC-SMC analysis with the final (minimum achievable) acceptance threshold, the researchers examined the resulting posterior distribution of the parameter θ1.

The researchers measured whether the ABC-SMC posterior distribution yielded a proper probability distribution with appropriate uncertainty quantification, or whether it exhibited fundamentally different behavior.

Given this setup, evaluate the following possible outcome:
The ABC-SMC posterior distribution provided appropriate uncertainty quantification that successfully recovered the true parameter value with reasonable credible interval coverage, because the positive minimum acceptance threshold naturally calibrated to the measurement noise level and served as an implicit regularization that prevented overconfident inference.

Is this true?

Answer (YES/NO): NO